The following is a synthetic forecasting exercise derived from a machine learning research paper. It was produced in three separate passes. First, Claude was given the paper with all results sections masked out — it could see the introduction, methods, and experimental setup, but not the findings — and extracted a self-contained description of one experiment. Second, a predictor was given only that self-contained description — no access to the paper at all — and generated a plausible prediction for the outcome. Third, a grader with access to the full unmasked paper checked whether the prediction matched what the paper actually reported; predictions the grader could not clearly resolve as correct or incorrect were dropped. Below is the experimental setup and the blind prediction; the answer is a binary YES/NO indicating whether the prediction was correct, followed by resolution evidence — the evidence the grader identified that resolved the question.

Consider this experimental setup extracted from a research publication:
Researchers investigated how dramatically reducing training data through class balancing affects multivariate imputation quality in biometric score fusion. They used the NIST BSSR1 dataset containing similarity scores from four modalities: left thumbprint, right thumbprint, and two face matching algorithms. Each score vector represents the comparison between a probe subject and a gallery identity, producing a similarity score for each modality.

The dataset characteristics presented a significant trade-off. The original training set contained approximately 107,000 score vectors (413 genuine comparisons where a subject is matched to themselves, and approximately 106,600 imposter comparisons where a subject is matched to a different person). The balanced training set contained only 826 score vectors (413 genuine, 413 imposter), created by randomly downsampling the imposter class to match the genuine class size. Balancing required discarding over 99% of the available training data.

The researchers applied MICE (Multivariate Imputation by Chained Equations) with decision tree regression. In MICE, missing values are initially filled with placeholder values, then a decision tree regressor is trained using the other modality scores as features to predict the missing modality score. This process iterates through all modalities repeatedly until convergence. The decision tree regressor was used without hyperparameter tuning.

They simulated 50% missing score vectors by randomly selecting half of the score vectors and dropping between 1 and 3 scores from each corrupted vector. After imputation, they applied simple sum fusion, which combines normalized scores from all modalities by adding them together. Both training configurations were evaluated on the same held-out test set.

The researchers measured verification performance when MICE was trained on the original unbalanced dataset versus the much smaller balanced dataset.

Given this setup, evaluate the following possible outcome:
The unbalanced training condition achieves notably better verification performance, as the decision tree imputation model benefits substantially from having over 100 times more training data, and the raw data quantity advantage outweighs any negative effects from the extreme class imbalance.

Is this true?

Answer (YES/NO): NO